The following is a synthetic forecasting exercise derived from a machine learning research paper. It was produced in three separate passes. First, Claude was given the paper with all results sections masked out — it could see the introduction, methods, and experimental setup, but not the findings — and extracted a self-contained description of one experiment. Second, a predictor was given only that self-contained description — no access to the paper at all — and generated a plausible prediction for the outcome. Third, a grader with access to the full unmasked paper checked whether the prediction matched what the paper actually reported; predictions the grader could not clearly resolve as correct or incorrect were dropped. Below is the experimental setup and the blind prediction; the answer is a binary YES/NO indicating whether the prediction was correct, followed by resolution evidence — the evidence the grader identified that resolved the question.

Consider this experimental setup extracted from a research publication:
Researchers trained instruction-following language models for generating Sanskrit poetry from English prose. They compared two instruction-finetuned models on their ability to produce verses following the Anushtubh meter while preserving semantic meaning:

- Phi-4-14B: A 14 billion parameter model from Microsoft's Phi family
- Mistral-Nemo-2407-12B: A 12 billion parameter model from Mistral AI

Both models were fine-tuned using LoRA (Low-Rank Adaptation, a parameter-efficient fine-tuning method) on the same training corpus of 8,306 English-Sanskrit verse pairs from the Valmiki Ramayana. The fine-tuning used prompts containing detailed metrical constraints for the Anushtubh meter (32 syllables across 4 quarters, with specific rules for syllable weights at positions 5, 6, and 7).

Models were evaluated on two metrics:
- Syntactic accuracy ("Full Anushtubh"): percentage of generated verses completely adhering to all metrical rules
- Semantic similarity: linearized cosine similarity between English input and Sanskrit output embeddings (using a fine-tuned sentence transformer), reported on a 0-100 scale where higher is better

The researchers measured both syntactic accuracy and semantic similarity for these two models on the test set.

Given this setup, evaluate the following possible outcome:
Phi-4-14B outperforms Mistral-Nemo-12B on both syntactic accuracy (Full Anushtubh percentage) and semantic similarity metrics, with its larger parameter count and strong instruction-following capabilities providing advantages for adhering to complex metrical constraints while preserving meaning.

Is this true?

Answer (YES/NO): NO